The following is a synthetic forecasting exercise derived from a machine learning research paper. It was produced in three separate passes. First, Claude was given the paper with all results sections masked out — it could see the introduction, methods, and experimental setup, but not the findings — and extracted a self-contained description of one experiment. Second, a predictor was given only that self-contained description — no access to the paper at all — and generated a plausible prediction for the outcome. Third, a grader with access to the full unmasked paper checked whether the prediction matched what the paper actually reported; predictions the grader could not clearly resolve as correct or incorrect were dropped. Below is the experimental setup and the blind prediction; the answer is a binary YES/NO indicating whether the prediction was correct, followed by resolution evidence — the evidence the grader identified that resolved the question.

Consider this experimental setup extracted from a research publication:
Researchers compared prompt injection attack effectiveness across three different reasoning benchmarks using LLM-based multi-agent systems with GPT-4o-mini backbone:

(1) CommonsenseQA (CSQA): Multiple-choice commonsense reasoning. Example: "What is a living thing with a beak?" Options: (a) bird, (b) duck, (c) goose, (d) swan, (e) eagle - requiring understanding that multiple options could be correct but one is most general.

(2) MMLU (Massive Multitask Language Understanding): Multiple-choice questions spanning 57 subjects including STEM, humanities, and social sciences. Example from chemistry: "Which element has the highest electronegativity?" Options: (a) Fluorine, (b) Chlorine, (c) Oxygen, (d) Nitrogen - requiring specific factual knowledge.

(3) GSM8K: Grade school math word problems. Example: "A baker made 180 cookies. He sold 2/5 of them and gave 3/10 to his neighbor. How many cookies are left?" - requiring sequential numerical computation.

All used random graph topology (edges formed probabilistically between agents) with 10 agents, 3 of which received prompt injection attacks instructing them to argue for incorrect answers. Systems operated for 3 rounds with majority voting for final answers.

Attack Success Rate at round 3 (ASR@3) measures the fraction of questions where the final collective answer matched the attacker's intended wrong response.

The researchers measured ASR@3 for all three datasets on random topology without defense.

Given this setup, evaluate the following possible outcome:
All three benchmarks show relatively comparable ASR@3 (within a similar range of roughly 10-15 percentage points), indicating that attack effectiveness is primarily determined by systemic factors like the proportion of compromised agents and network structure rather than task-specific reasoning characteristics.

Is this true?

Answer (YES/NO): NO